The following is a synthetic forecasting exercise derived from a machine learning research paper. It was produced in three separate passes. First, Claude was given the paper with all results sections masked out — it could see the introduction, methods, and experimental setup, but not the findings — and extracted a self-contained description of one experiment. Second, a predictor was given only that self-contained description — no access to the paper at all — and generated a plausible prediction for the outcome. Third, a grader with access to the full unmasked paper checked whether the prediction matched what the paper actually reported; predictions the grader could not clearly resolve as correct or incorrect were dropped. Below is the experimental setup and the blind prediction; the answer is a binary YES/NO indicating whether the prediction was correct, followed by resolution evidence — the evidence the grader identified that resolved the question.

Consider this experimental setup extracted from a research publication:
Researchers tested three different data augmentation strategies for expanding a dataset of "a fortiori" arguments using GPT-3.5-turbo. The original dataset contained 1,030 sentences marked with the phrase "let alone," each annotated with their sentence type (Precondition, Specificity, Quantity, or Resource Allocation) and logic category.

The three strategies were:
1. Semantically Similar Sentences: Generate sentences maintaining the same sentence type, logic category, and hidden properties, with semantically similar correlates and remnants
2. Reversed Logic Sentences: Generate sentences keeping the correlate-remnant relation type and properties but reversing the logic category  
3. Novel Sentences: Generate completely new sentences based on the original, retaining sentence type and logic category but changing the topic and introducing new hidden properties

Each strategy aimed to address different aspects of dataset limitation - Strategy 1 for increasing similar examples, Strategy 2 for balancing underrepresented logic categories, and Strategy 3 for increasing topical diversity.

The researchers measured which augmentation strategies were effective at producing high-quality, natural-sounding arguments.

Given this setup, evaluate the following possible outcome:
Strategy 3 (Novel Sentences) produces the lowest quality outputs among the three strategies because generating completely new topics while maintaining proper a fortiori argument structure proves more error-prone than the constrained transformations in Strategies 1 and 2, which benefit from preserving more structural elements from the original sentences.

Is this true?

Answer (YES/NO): NO